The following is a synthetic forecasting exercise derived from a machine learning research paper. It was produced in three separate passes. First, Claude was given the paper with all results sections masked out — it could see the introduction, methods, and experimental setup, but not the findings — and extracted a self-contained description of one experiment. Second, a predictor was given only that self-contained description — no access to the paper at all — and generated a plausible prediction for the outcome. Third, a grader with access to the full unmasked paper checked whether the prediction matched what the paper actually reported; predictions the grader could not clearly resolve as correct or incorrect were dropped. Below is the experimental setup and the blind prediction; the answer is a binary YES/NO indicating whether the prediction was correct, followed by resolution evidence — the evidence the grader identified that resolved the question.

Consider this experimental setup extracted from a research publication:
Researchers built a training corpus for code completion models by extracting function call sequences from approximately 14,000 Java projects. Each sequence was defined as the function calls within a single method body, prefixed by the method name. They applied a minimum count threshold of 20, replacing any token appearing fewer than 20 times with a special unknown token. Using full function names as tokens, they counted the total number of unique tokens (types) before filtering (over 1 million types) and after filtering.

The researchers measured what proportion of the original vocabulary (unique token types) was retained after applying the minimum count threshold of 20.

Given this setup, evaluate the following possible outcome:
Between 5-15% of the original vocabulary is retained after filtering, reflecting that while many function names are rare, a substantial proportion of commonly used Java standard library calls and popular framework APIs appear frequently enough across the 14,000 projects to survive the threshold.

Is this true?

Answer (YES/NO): YES